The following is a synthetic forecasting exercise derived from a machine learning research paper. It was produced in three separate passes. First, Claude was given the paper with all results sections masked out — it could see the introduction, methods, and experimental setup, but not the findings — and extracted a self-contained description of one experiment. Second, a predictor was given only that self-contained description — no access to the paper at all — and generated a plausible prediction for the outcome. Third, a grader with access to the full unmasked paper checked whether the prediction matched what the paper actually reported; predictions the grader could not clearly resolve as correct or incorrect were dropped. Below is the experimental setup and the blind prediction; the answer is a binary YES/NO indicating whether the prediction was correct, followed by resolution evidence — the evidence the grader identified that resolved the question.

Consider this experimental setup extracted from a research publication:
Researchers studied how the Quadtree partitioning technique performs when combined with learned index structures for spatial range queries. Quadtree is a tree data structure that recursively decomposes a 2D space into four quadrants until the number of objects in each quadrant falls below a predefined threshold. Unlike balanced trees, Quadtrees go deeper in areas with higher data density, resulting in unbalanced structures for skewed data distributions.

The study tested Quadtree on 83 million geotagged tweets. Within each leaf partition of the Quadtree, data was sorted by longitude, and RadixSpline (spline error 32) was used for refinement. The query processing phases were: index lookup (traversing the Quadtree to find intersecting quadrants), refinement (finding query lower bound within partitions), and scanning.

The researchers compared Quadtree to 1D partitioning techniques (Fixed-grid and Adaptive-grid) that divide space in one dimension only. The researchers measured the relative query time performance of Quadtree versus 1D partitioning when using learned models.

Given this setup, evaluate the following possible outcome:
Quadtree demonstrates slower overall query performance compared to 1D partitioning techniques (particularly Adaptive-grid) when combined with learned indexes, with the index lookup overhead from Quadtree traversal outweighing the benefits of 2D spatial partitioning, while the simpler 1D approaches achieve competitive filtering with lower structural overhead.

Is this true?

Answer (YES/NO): YES